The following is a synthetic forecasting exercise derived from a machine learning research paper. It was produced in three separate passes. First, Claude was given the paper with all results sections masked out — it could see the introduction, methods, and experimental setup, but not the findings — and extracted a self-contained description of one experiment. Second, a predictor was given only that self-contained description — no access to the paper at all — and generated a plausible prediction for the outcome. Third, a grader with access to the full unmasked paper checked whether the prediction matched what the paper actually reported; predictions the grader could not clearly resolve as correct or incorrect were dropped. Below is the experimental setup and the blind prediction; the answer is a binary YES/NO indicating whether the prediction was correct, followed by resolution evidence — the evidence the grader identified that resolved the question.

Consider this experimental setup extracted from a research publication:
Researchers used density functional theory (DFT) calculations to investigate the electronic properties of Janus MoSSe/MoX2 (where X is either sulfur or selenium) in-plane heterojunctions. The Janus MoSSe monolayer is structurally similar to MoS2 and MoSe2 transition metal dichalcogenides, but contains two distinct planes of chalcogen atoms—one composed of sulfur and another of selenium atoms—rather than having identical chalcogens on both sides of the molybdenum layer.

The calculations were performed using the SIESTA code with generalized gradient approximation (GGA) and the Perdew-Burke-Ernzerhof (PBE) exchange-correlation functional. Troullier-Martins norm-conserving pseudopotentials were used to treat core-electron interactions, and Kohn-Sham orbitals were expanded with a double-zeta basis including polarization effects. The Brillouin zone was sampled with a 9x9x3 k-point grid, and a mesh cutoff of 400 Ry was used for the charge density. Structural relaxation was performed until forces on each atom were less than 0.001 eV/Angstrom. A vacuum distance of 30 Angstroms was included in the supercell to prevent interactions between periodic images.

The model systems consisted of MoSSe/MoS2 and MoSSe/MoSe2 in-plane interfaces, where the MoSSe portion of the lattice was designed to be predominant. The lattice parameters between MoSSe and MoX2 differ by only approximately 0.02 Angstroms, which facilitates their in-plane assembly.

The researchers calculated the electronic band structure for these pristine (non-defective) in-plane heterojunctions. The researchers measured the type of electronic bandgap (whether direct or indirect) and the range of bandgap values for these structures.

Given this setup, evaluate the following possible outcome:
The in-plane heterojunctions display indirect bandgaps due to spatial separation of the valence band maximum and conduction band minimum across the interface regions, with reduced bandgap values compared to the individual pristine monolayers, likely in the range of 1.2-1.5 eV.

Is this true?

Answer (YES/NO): NO